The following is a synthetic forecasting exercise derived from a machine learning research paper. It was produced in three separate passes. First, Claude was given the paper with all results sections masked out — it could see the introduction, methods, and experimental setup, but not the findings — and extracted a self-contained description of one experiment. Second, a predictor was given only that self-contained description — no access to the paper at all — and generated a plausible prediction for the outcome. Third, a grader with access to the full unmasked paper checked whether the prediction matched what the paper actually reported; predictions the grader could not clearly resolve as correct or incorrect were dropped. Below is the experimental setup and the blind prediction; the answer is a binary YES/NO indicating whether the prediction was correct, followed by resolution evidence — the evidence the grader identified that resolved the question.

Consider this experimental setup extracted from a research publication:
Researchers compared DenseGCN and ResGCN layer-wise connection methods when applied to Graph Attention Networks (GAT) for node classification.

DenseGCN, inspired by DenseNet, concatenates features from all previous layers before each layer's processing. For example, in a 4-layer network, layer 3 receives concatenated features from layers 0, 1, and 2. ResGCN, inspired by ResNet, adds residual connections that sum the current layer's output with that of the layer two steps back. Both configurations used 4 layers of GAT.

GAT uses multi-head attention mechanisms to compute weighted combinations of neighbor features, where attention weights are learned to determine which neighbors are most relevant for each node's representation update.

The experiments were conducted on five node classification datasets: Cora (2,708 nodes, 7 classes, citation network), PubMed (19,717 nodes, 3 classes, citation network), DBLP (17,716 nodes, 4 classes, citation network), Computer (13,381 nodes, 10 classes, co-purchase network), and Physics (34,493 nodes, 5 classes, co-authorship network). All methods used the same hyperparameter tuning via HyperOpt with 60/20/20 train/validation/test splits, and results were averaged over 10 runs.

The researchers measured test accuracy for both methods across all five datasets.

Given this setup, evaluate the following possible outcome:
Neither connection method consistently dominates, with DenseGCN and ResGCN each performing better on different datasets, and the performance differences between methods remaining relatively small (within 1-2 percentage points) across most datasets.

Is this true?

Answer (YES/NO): NO